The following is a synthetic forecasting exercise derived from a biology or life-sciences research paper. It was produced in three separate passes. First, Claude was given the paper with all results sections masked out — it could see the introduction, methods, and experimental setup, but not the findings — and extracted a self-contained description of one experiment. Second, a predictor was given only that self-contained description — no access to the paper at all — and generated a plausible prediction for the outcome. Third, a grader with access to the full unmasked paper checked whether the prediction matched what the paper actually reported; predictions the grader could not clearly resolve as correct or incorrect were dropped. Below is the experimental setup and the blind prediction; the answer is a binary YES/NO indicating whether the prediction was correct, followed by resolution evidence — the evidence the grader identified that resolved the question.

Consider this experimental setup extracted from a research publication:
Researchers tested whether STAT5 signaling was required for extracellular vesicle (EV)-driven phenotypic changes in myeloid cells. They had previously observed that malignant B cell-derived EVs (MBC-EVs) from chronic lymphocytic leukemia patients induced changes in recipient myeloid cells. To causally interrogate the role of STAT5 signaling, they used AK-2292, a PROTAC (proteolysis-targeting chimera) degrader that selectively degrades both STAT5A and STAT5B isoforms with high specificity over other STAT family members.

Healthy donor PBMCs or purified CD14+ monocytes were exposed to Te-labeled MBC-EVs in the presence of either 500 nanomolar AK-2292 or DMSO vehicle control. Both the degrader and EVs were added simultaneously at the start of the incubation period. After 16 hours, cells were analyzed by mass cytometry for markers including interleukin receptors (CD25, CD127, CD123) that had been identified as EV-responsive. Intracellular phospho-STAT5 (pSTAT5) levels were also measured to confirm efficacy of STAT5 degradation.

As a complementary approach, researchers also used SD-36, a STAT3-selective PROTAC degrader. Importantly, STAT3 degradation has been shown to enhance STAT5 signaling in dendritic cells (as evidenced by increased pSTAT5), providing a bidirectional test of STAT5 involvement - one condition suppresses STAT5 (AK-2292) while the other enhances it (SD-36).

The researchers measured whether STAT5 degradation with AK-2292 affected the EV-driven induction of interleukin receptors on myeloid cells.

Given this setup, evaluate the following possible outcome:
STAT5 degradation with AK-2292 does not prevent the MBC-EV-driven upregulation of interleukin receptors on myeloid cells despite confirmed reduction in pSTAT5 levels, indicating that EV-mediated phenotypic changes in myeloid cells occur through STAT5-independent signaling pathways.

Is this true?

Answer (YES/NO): NO